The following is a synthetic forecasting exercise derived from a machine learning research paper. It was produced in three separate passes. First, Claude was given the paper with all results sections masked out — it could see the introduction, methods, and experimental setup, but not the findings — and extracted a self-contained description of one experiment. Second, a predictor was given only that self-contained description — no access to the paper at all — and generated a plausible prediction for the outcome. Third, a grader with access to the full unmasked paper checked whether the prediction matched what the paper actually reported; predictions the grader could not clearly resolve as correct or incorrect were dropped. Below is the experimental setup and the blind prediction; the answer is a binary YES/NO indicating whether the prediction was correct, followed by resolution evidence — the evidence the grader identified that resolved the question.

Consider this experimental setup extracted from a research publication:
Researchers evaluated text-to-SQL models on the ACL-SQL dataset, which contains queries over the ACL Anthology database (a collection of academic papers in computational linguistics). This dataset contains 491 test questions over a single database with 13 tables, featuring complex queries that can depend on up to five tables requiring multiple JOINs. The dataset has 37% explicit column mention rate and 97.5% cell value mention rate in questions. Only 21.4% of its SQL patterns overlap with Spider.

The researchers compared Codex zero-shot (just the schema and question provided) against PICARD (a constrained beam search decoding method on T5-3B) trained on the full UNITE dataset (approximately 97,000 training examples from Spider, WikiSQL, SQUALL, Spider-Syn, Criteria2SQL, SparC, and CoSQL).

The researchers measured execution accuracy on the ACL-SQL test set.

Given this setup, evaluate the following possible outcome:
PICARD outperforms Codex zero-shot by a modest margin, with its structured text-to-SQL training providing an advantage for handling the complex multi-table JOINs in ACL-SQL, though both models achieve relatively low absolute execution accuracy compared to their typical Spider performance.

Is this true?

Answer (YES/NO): NO